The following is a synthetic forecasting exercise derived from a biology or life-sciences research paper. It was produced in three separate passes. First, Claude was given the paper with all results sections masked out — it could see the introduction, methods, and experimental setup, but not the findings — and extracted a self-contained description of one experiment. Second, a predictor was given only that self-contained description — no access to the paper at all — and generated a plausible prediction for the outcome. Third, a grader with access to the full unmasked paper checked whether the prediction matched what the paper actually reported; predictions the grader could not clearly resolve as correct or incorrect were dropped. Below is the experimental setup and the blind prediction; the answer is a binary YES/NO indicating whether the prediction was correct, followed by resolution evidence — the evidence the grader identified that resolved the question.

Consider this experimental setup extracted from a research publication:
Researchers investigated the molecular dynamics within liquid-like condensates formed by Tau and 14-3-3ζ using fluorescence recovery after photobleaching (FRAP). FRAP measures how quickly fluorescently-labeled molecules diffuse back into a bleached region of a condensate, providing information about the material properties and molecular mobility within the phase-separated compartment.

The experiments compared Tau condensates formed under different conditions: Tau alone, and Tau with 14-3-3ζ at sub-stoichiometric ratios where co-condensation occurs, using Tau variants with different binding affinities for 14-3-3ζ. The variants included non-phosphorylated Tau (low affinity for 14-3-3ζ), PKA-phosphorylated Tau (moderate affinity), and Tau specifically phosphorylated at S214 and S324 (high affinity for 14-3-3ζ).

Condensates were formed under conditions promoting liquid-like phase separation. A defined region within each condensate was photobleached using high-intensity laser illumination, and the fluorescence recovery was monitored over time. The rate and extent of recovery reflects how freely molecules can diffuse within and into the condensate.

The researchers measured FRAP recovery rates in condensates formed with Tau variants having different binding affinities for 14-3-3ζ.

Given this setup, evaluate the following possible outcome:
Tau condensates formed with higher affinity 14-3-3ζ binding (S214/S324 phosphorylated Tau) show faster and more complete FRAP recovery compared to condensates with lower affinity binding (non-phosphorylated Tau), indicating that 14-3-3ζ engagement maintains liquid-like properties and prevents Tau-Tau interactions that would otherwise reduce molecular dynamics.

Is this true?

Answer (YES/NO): NO